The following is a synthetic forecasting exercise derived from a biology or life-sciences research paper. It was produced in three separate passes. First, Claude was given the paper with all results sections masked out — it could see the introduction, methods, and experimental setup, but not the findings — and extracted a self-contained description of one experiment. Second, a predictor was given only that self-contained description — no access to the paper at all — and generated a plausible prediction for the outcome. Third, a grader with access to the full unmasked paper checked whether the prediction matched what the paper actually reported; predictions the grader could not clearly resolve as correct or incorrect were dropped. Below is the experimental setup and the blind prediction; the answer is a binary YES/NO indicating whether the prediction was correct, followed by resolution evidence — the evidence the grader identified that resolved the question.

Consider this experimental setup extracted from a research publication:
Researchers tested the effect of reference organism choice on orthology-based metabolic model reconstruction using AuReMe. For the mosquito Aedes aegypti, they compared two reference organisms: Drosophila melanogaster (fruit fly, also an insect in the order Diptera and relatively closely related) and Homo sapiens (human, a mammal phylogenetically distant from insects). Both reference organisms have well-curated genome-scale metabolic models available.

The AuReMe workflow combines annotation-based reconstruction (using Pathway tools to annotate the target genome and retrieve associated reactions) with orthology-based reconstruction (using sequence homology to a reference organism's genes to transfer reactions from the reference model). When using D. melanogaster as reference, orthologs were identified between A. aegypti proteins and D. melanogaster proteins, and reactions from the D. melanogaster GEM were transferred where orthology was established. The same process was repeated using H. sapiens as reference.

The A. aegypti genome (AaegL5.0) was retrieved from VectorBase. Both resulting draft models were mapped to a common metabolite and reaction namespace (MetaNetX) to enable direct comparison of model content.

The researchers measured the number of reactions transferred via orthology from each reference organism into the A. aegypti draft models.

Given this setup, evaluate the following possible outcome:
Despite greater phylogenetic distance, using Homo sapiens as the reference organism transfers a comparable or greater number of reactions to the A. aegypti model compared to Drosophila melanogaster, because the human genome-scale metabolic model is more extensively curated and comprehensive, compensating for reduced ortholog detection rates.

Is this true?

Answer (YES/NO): YES